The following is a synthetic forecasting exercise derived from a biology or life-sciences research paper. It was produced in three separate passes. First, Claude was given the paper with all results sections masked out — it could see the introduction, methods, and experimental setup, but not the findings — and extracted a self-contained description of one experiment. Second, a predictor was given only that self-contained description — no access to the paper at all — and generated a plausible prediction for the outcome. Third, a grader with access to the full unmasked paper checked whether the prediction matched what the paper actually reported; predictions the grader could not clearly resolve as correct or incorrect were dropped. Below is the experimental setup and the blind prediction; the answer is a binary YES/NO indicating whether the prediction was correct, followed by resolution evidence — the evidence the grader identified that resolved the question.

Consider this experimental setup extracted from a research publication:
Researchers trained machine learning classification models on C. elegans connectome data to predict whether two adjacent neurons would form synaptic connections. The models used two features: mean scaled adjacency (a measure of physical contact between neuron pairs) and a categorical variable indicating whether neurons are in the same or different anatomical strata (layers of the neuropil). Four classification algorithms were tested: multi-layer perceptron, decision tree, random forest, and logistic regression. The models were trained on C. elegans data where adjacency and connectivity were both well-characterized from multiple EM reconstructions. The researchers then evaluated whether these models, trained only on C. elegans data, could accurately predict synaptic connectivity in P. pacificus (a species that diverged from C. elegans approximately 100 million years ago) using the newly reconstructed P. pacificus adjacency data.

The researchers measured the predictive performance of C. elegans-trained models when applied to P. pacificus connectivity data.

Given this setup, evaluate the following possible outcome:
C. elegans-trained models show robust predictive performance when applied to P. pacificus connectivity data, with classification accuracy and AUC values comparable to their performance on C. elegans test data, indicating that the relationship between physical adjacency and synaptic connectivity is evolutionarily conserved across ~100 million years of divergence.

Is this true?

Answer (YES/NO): NO